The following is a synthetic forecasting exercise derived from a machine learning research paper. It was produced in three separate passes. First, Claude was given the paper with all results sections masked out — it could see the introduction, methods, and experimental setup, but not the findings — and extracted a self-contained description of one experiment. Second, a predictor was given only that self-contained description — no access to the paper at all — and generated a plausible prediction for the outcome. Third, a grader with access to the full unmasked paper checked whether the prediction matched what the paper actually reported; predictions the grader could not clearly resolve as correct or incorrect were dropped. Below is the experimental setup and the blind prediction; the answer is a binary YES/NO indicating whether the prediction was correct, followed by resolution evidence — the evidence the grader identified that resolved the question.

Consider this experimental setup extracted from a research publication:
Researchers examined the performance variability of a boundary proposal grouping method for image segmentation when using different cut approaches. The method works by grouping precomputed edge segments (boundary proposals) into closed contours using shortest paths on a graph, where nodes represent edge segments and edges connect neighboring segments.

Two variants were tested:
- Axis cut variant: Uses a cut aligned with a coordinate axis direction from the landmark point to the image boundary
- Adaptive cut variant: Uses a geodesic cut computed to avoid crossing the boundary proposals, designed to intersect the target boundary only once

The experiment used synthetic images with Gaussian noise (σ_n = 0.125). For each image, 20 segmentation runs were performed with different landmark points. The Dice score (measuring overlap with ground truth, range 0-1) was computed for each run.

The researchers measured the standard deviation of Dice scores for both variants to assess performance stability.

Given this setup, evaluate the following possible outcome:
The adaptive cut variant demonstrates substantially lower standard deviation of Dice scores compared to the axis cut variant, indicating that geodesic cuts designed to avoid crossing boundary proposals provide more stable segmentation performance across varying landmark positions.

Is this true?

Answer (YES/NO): YES